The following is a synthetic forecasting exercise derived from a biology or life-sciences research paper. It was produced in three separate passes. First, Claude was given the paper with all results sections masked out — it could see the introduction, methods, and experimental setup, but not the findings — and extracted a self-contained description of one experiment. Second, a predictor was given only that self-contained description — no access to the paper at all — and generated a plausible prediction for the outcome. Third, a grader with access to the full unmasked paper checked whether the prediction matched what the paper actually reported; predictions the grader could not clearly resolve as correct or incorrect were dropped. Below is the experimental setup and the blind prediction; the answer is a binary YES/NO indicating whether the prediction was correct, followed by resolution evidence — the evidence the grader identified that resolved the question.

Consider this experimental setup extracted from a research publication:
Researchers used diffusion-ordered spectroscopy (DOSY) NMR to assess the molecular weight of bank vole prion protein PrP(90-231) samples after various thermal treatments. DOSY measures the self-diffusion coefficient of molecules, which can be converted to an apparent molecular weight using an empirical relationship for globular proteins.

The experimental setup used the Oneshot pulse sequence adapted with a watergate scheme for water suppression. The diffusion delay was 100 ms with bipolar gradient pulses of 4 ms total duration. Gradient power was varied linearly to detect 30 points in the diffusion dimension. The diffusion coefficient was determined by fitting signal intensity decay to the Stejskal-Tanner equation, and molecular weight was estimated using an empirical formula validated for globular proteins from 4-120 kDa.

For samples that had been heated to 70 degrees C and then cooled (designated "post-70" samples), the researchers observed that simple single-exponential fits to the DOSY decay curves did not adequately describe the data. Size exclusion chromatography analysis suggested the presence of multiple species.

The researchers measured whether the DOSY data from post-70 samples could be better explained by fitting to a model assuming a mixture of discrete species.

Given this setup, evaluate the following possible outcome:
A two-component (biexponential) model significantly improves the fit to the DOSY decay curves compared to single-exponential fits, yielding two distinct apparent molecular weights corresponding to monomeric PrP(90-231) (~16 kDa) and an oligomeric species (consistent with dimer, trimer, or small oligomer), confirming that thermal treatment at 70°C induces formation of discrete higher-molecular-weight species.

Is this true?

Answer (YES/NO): NO